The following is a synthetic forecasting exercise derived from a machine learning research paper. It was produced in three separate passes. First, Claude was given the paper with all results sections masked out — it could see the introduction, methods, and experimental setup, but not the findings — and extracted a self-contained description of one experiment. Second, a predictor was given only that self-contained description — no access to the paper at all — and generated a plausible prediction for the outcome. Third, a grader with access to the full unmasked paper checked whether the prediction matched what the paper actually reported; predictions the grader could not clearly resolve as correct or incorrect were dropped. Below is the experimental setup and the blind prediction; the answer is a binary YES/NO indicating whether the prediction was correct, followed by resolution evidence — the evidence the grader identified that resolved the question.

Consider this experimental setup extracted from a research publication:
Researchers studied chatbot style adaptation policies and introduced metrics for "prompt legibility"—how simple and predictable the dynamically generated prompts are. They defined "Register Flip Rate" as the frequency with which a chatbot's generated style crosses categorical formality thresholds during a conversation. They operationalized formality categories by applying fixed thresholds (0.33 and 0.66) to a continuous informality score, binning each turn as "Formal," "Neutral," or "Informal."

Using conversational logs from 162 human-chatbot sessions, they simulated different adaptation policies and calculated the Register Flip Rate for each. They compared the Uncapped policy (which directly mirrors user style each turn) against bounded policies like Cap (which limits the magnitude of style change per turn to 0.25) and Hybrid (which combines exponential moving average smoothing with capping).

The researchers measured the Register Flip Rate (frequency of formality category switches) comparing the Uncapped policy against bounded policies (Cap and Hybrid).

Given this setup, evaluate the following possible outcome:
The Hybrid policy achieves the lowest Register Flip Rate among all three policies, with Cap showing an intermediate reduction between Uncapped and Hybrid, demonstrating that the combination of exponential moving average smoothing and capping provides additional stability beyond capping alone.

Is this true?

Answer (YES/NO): NO